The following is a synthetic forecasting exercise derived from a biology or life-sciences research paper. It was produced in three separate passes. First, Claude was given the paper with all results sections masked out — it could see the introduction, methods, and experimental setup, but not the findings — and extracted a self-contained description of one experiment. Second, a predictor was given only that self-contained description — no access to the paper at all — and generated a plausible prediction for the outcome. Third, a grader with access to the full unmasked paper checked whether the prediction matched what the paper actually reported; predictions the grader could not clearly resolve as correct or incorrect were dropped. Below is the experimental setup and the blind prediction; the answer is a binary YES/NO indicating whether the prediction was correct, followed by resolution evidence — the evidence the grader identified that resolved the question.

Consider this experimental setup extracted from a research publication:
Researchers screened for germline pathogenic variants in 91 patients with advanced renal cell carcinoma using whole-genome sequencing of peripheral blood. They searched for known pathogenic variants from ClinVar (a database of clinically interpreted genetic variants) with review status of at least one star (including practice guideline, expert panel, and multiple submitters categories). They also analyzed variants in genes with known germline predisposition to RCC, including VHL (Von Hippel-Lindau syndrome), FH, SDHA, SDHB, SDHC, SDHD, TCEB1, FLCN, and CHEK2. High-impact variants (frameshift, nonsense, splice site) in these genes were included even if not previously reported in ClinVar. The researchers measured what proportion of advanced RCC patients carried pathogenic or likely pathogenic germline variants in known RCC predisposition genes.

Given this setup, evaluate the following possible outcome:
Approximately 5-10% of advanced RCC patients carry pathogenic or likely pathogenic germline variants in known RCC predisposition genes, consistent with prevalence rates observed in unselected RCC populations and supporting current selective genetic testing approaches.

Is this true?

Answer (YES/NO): YES